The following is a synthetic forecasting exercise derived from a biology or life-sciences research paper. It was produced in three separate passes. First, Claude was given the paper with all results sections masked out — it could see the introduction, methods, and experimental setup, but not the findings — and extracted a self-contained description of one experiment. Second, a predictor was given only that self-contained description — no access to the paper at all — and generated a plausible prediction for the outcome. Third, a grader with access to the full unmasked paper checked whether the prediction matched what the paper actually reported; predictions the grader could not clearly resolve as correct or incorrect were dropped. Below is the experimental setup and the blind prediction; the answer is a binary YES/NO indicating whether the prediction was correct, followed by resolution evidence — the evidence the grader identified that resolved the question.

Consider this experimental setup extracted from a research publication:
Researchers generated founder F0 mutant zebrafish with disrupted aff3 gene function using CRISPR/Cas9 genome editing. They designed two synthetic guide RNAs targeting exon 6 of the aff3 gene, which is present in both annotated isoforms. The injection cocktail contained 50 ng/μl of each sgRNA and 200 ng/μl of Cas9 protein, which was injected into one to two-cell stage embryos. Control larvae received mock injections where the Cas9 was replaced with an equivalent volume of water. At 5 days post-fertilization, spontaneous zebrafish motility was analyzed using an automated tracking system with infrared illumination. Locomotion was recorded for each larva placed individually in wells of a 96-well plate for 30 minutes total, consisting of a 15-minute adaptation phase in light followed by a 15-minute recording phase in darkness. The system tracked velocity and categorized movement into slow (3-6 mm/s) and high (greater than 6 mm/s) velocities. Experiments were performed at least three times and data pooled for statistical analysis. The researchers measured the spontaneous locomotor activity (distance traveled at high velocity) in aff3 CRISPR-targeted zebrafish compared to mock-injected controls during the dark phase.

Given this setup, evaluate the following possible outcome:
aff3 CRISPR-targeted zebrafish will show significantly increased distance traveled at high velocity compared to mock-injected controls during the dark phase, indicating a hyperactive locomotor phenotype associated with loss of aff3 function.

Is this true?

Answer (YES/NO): NO